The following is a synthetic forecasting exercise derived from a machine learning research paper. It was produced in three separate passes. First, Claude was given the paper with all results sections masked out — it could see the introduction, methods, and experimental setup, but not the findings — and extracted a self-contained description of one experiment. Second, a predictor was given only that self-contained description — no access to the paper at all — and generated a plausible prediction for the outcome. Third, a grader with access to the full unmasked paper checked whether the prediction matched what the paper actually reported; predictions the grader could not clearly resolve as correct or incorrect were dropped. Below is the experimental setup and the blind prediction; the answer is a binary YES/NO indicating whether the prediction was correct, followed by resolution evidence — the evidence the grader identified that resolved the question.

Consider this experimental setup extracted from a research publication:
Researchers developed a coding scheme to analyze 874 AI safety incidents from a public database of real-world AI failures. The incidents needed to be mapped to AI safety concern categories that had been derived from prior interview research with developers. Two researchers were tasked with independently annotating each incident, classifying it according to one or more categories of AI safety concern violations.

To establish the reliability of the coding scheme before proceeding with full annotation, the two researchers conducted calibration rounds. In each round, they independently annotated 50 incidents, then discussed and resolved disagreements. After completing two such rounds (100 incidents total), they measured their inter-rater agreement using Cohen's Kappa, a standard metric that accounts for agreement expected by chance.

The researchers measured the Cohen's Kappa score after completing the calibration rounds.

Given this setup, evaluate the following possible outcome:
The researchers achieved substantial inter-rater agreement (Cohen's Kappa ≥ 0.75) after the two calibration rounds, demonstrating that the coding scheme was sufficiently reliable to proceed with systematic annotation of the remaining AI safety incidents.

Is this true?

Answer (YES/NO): NO